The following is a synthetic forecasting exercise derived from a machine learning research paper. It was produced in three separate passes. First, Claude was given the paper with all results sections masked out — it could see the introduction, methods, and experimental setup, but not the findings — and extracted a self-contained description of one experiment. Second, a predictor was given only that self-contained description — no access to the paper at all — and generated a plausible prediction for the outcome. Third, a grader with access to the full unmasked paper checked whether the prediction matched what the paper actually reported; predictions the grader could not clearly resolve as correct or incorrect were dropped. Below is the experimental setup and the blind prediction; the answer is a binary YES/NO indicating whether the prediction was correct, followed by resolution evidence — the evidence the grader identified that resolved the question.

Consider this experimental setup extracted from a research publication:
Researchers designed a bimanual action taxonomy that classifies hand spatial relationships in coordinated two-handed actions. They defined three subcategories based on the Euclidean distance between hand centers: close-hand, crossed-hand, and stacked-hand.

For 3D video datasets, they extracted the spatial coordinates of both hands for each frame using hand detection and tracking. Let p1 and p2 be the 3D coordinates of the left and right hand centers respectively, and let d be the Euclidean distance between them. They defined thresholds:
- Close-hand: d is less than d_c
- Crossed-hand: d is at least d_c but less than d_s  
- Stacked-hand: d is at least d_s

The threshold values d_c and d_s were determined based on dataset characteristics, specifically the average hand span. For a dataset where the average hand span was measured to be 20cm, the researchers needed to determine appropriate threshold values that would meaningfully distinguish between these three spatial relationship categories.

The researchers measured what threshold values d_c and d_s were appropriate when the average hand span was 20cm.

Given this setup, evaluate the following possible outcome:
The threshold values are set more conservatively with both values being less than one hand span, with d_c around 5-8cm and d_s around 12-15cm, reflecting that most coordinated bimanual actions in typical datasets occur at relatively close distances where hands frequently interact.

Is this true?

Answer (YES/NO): YES